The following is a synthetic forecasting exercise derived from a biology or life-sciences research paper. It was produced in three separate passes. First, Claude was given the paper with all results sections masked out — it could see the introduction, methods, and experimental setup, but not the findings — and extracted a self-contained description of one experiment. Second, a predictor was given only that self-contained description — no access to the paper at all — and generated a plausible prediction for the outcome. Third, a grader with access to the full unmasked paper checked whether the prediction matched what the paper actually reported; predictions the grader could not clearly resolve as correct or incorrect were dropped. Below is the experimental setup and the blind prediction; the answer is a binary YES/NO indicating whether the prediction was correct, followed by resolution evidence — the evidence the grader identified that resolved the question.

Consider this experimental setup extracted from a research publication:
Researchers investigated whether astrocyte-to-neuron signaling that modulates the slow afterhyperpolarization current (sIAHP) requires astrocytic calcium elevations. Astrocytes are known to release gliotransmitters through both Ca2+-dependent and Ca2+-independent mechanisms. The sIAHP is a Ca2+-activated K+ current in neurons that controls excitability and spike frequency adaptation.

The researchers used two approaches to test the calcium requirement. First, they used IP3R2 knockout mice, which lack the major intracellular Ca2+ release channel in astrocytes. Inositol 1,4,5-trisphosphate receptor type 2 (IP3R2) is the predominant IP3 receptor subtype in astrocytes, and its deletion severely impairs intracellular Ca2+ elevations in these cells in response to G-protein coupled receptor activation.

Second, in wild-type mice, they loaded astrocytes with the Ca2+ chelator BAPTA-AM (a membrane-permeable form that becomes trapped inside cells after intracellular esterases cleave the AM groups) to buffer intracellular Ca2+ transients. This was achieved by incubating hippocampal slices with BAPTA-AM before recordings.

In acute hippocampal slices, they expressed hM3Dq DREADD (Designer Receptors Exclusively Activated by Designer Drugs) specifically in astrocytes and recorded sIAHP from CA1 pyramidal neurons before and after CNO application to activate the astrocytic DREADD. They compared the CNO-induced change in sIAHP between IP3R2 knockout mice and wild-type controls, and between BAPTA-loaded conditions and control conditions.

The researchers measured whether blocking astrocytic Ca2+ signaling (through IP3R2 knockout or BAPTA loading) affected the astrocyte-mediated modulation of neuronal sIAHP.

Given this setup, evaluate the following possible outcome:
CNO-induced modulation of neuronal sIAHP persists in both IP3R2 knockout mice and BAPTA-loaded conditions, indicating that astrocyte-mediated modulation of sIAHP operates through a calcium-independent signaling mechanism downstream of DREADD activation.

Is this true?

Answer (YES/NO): NO